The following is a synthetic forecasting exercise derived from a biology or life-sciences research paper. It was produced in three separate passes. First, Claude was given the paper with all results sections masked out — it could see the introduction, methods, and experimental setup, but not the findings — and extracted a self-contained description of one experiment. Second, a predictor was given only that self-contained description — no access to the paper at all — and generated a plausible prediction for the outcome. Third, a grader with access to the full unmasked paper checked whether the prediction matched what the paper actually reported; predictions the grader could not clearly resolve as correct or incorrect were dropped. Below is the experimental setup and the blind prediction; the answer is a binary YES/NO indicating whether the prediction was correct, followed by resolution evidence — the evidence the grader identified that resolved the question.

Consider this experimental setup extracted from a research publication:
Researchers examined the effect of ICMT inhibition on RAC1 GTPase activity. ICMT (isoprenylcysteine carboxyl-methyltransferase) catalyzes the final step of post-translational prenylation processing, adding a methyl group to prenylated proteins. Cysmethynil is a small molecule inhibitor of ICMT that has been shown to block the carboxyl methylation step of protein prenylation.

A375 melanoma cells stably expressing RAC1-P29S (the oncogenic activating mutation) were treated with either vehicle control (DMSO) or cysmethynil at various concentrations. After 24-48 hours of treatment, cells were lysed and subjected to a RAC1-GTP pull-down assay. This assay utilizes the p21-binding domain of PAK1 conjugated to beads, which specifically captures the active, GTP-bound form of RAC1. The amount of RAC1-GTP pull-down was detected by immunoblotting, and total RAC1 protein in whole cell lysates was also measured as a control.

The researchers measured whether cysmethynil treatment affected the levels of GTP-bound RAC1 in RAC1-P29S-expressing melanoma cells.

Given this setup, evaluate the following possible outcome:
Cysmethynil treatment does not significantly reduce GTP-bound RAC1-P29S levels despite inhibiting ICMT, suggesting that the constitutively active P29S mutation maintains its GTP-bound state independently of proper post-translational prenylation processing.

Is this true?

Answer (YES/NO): NO